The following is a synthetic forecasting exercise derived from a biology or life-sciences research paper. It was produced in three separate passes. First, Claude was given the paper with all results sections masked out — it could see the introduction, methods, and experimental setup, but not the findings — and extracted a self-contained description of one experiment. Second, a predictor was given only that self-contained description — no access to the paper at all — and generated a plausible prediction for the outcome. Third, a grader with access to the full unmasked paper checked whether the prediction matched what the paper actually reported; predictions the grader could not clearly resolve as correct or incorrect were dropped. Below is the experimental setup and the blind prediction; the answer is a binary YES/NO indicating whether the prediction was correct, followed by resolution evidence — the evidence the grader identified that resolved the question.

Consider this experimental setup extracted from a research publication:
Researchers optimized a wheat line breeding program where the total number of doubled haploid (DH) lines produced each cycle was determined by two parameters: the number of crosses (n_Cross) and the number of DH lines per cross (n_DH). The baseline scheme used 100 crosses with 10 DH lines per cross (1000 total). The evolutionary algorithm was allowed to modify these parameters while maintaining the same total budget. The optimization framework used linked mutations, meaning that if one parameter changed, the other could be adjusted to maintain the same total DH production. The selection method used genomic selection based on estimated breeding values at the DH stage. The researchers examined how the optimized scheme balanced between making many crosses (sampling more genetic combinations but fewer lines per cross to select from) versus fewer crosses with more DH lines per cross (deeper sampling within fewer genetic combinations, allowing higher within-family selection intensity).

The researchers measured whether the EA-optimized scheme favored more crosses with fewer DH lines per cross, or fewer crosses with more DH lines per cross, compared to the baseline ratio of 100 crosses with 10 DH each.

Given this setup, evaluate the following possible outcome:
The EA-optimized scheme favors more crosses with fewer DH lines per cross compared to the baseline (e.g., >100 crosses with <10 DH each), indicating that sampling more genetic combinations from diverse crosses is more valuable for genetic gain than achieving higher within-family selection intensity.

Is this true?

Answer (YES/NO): YES